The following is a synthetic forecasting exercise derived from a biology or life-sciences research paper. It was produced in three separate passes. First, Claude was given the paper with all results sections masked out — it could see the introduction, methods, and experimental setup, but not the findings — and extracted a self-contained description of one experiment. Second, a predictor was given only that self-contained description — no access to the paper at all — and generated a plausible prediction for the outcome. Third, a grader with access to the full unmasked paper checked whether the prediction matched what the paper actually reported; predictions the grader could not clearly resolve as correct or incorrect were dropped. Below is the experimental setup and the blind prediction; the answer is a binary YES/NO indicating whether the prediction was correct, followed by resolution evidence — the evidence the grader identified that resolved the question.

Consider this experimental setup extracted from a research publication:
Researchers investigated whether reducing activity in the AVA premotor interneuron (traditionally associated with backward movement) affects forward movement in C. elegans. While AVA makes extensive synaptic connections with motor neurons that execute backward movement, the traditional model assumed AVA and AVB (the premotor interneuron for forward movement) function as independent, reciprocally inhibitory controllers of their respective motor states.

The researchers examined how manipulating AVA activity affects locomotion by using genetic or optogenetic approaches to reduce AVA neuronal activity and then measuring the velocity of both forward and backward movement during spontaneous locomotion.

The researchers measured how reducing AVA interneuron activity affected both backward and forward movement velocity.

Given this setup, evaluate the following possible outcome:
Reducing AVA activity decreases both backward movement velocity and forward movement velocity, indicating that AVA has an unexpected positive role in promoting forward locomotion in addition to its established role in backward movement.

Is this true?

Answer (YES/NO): YES